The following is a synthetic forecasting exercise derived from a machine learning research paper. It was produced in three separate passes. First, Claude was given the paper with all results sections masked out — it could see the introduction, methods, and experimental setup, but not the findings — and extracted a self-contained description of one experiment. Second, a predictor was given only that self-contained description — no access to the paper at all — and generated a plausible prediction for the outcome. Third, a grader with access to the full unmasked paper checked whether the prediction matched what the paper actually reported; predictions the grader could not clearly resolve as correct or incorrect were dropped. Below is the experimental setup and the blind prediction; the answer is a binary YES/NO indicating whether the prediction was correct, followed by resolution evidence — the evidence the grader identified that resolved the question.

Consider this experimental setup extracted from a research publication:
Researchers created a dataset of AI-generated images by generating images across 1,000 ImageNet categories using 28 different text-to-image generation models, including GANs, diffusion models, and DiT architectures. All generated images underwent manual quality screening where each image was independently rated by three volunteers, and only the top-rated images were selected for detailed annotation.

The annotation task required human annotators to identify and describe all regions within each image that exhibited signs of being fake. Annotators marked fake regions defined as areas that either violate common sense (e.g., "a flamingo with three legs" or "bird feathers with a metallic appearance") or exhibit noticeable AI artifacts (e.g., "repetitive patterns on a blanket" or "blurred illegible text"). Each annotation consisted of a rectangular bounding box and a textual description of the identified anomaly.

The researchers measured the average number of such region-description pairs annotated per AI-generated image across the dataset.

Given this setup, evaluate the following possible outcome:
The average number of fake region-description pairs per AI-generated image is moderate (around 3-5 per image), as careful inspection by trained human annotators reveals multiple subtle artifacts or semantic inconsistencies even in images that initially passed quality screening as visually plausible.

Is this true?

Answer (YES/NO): NO